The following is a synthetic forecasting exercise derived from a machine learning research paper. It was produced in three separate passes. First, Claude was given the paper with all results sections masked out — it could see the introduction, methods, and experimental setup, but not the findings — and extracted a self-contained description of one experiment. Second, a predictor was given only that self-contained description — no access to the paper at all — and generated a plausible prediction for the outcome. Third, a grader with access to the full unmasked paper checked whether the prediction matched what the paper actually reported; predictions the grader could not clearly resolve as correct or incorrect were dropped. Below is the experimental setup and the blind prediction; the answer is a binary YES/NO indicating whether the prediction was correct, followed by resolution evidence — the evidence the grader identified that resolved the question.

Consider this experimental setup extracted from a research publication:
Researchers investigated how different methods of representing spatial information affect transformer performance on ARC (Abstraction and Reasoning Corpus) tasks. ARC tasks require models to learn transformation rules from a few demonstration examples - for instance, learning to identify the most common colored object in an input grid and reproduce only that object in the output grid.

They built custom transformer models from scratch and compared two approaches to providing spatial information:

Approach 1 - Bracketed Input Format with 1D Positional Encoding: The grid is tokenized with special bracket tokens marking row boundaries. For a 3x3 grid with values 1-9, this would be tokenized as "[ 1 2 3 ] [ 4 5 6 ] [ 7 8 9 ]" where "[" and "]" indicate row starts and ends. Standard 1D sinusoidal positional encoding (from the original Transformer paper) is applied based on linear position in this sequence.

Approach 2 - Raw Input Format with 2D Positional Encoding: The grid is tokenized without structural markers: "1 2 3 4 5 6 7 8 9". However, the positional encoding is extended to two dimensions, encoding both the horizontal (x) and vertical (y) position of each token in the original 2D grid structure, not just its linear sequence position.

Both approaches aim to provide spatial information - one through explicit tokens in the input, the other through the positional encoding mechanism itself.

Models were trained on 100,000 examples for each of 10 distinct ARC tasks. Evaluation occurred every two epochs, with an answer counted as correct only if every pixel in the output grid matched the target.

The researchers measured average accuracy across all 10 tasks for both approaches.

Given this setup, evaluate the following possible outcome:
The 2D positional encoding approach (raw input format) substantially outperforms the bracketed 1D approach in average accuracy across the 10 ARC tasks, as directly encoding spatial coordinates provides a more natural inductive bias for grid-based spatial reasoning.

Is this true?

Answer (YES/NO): YES